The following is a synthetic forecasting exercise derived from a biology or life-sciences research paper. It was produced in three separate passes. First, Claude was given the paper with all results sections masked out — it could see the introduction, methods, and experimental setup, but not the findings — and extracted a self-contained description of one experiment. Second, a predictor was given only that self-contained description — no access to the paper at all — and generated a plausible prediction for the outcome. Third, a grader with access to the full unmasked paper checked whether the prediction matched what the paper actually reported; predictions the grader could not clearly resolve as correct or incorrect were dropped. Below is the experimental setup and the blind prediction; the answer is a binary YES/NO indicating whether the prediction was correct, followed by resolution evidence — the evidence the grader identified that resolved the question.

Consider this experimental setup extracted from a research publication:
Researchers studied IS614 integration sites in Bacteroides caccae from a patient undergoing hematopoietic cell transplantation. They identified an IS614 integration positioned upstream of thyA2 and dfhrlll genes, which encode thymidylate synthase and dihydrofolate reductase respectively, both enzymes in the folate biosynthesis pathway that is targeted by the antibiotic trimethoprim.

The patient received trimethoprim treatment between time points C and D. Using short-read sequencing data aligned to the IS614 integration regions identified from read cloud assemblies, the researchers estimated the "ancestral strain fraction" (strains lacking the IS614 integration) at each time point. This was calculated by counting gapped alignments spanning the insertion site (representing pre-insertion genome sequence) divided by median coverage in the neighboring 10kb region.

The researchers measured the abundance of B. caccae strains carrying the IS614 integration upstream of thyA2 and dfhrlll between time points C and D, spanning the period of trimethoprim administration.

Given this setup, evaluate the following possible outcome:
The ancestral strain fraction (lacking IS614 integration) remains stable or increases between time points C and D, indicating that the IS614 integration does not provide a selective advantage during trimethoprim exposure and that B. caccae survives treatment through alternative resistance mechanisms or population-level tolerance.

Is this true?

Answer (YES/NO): NO